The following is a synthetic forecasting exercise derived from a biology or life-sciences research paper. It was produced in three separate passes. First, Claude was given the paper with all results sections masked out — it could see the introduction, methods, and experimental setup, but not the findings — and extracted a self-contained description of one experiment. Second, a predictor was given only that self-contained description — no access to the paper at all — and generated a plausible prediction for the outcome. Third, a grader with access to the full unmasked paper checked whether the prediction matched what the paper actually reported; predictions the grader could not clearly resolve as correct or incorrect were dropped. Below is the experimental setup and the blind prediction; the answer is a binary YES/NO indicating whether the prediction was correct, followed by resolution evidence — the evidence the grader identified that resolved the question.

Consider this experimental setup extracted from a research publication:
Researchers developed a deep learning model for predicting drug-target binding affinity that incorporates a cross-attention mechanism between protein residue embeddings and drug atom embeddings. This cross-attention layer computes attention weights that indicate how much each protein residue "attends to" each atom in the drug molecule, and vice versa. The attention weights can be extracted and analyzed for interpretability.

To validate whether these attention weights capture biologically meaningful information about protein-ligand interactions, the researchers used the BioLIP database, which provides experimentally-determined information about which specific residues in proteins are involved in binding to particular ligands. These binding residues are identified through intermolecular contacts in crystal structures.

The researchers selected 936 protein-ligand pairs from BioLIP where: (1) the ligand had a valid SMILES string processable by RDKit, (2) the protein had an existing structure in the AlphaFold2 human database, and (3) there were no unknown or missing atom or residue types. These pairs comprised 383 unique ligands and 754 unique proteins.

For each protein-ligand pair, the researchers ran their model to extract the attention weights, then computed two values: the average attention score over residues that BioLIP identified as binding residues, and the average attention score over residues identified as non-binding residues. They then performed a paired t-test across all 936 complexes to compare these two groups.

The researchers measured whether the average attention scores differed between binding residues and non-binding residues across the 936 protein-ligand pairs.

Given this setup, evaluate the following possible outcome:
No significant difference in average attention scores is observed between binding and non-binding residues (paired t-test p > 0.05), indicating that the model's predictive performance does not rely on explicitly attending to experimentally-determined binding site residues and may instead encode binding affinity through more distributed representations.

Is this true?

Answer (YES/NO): NO